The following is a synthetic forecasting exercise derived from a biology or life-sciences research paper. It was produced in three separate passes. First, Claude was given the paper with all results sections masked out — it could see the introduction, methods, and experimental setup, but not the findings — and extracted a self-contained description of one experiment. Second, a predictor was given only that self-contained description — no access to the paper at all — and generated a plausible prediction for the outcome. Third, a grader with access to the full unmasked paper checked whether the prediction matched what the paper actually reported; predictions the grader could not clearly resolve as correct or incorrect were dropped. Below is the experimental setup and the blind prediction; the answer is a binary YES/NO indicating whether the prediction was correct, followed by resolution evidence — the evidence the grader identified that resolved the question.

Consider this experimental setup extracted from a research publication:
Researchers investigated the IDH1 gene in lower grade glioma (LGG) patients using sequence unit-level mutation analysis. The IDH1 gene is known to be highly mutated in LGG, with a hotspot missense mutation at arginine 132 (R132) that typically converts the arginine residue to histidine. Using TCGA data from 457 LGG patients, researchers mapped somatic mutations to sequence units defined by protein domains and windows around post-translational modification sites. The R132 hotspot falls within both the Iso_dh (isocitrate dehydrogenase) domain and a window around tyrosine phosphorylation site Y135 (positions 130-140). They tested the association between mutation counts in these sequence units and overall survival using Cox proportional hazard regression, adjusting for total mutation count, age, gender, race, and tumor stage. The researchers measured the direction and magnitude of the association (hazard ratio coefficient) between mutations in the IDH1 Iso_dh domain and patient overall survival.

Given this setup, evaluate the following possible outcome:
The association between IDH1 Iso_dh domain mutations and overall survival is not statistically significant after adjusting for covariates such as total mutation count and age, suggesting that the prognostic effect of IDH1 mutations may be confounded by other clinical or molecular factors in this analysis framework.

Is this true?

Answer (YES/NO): NO